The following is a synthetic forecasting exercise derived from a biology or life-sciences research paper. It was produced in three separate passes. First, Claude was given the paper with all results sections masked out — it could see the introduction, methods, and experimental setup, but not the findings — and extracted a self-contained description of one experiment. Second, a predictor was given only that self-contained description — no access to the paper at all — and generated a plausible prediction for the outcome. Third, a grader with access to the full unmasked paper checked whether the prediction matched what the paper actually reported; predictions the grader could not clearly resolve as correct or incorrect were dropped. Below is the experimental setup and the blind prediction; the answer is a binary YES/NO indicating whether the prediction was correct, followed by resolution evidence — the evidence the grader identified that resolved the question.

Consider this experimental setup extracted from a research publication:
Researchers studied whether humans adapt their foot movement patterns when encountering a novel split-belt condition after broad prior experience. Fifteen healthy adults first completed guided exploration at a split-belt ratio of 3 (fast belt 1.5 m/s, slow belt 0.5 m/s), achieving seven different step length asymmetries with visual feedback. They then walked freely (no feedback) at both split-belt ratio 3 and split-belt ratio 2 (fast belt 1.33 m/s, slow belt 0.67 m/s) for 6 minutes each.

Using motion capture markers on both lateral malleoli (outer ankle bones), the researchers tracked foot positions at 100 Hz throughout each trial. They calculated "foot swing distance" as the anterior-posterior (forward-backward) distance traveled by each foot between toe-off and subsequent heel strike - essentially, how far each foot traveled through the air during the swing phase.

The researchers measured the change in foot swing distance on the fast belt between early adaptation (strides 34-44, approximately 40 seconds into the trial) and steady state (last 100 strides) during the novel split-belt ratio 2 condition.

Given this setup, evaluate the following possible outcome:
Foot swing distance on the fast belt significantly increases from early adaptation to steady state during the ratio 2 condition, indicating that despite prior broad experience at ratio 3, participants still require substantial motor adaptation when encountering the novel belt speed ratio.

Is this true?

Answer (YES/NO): YES